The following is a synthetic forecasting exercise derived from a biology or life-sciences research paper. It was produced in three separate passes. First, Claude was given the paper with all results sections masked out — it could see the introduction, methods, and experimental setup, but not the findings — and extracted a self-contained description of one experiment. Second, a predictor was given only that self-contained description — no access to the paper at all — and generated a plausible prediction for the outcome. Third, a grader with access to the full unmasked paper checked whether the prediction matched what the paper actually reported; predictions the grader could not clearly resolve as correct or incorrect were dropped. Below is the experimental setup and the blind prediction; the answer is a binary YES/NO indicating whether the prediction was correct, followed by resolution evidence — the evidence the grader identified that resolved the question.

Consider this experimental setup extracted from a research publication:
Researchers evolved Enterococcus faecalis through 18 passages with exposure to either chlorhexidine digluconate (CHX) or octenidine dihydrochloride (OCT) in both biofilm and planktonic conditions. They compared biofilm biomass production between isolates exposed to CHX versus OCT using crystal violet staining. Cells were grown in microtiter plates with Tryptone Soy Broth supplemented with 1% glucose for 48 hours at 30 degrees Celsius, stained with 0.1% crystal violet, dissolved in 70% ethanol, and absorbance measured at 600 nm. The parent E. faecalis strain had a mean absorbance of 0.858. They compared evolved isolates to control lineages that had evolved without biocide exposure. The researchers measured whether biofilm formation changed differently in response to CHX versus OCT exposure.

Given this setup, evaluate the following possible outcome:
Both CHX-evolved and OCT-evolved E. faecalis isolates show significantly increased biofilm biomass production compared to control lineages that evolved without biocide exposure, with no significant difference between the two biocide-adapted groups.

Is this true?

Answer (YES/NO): NO